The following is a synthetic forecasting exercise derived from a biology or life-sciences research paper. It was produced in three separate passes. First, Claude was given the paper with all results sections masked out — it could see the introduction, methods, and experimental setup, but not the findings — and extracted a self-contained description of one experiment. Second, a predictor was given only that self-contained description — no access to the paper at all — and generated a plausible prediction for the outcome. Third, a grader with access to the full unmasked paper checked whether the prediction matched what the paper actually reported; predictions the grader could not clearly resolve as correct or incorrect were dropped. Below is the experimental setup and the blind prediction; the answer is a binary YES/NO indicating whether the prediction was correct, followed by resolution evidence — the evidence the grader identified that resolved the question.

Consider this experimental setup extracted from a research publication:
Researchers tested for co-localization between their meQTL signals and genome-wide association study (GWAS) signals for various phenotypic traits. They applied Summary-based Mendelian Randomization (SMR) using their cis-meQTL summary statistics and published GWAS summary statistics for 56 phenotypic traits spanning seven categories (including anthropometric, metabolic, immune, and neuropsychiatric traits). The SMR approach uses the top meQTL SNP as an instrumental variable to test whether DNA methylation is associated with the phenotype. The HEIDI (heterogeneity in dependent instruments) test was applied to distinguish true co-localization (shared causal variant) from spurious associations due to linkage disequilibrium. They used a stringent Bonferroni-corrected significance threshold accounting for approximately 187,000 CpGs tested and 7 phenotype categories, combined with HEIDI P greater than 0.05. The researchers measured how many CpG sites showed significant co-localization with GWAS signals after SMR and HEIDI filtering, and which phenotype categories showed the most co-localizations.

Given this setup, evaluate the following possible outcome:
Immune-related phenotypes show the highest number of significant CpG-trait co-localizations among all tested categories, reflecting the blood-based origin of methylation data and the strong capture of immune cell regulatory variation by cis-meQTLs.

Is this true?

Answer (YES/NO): NO